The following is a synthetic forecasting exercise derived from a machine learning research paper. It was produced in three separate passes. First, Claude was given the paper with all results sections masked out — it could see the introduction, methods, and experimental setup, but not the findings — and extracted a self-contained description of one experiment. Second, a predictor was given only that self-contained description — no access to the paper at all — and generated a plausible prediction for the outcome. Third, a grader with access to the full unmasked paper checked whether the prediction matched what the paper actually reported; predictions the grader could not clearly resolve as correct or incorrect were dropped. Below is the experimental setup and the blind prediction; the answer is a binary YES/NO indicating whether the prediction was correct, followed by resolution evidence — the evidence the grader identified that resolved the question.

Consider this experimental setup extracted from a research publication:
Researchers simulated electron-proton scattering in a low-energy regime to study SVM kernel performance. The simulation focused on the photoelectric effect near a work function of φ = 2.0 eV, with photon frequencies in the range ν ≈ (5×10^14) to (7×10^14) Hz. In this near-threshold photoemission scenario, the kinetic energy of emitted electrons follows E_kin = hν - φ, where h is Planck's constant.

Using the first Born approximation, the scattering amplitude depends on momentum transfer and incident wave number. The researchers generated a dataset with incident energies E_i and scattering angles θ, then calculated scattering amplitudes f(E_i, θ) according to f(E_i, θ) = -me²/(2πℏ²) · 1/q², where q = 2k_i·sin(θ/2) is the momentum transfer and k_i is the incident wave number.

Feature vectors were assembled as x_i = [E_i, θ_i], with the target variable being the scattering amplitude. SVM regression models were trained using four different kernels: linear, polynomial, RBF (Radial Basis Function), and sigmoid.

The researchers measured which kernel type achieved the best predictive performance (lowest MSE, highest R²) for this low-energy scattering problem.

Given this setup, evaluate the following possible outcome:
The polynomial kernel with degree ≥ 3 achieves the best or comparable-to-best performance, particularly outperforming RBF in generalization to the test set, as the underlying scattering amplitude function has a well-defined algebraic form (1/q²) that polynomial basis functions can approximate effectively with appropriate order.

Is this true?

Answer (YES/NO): NO